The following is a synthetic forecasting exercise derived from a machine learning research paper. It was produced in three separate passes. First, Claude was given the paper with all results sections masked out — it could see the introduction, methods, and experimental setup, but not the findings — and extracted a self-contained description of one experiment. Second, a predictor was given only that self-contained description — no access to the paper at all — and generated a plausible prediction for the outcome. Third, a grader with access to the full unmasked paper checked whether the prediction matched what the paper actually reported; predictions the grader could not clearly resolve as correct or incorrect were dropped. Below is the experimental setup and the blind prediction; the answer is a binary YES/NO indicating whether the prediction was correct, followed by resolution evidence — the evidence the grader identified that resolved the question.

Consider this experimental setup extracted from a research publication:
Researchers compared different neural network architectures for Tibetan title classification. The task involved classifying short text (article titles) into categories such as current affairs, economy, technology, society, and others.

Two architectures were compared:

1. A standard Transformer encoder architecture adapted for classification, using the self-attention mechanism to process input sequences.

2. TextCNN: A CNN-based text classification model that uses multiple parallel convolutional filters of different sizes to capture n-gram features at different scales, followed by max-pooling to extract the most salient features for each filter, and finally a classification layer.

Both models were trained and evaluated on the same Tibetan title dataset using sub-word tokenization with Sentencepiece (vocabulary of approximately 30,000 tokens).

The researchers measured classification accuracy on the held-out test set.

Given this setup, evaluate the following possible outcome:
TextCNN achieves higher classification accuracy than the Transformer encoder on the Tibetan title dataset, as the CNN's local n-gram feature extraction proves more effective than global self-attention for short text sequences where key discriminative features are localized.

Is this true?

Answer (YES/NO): YES